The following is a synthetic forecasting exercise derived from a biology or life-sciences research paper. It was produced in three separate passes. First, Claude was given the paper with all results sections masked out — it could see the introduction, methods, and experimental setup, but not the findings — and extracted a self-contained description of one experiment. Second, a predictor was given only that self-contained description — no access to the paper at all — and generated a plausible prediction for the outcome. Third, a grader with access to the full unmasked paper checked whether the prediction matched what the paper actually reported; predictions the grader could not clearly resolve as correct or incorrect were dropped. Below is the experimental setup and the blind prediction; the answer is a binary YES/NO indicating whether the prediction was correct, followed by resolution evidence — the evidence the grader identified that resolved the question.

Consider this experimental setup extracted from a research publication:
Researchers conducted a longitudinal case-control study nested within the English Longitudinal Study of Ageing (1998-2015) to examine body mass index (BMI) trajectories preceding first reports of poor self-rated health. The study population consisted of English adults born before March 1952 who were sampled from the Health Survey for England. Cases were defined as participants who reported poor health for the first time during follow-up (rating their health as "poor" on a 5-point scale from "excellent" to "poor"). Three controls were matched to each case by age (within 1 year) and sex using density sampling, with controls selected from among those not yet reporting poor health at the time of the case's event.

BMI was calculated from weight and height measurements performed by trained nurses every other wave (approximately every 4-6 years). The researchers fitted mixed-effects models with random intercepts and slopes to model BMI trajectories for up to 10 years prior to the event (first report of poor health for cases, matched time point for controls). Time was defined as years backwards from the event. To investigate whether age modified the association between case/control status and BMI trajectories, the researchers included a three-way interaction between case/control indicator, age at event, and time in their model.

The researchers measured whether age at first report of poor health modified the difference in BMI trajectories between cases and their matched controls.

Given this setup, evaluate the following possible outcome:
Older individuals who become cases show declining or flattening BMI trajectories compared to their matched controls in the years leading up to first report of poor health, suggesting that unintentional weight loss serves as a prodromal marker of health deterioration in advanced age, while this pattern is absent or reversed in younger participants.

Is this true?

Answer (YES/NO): YES